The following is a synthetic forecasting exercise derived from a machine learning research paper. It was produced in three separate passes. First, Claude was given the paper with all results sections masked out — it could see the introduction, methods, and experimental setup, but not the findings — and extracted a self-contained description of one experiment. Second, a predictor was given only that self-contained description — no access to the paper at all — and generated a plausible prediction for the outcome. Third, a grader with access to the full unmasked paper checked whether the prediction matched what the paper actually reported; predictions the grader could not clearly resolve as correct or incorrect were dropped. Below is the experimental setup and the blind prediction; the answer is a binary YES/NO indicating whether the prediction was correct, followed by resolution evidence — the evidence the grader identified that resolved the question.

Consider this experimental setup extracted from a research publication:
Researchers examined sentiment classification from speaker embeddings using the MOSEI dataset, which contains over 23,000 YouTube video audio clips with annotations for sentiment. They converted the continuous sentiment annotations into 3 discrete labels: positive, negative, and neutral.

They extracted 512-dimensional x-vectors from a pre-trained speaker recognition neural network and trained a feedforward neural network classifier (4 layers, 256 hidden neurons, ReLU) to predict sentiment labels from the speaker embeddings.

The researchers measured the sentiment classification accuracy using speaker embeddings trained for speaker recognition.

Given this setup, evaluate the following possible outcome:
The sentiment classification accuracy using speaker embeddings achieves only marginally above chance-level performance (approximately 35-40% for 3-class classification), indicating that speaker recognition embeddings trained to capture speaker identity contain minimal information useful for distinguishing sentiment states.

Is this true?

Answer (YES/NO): NO